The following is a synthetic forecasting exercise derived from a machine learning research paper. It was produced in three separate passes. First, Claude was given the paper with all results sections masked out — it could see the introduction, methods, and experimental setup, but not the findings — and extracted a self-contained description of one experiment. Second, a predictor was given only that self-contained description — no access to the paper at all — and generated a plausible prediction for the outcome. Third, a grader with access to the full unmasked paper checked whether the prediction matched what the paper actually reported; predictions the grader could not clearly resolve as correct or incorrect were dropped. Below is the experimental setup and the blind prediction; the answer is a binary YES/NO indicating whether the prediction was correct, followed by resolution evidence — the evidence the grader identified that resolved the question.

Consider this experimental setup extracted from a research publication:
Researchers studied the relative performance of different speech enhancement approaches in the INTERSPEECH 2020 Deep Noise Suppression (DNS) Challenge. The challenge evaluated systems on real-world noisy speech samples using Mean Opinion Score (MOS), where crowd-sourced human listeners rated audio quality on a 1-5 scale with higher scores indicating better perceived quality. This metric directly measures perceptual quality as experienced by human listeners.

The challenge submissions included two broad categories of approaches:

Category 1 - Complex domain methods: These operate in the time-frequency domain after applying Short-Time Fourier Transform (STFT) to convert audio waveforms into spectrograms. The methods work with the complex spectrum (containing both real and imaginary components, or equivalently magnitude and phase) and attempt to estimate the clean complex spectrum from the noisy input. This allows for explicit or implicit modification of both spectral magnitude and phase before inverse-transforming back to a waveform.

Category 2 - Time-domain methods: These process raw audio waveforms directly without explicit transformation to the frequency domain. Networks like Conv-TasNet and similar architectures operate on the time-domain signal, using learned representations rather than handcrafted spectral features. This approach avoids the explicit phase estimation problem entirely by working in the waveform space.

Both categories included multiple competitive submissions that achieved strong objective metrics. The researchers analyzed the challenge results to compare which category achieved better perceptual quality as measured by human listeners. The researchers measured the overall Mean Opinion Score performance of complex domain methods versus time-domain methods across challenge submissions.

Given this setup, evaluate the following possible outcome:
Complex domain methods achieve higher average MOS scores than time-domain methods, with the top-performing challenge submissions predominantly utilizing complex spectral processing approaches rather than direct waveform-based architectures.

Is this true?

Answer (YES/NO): YES